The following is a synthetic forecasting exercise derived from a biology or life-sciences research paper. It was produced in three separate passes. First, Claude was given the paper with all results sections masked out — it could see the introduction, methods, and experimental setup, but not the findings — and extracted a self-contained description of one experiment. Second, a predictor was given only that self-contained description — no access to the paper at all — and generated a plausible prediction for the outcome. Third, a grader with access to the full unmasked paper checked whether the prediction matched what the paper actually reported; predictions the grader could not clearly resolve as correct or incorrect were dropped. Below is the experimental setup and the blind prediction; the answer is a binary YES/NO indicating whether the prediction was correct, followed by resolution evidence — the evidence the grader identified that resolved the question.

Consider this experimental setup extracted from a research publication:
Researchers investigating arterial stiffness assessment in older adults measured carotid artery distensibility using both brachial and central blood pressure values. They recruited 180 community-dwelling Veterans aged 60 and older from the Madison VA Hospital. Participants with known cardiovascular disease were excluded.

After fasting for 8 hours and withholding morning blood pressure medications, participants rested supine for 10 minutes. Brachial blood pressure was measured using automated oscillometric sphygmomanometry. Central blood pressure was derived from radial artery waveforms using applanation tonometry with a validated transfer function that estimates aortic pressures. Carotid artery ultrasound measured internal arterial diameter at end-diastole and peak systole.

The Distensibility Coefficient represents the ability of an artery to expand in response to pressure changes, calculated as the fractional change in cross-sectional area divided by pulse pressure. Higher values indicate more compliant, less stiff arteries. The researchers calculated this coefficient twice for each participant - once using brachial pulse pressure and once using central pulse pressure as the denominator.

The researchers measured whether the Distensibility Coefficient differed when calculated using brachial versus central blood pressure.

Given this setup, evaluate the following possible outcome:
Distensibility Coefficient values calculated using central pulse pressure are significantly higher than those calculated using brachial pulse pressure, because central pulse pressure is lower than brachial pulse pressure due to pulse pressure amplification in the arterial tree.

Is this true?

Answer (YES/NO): YES